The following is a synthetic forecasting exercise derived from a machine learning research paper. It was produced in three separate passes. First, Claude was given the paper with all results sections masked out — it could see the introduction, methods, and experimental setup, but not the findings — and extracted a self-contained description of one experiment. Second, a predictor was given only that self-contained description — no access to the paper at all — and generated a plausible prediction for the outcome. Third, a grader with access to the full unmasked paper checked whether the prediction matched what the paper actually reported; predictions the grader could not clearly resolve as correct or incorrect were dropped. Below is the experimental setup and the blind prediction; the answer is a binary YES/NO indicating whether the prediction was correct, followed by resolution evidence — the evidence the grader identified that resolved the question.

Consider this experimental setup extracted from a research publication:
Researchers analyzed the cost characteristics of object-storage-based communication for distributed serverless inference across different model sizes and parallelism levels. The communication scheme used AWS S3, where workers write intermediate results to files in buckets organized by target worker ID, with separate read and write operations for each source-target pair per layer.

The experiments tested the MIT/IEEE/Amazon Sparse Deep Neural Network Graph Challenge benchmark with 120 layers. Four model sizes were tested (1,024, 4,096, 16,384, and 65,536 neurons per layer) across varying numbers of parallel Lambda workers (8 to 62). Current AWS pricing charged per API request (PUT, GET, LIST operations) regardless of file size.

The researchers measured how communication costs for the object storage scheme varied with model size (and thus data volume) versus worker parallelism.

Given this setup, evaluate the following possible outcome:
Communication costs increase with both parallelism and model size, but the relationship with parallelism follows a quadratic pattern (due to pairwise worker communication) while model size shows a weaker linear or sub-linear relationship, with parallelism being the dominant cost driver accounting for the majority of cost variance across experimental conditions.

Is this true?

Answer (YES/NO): NO